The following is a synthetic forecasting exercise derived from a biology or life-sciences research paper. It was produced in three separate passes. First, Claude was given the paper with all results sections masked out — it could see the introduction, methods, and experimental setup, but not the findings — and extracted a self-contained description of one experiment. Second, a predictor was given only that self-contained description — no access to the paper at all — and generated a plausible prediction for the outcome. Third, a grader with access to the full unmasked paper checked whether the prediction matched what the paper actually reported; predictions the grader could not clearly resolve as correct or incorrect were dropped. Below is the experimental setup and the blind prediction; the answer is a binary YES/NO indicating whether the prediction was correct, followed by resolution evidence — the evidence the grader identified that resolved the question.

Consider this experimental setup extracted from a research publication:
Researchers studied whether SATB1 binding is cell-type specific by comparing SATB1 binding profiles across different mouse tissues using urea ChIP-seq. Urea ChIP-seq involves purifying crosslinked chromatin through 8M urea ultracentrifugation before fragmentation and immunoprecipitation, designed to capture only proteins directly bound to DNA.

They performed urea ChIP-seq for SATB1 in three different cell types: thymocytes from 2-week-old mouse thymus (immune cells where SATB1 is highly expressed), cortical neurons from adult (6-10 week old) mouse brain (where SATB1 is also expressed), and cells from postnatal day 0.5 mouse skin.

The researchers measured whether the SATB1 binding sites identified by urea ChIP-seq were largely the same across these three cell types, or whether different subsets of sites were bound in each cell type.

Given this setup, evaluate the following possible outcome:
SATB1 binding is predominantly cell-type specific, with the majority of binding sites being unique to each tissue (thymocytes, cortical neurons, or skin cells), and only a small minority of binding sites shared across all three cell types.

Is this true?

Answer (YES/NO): NO